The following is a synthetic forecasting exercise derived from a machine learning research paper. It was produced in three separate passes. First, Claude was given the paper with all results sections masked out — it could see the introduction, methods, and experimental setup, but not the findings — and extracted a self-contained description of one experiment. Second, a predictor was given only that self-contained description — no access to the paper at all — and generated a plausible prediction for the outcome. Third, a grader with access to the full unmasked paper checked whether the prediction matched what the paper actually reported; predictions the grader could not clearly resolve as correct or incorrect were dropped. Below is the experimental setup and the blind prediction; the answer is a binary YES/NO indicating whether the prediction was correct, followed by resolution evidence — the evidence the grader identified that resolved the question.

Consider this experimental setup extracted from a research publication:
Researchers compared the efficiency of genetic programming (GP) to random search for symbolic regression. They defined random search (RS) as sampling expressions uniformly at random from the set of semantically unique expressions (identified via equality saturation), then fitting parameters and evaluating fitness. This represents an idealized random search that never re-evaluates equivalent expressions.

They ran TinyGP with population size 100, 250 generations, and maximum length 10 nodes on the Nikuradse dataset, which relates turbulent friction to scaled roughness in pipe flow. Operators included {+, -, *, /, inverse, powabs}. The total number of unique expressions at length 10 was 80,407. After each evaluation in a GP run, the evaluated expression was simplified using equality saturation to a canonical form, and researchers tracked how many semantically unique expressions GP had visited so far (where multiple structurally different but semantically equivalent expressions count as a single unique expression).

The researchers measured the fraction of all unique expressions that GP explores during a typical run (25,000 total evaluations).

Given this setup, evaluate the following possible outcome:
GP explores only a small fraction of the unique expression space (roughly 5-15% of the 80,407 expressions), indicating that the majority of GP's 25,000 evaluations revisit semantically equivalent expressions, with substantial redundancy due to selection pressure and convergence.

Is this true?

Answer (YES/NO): NO